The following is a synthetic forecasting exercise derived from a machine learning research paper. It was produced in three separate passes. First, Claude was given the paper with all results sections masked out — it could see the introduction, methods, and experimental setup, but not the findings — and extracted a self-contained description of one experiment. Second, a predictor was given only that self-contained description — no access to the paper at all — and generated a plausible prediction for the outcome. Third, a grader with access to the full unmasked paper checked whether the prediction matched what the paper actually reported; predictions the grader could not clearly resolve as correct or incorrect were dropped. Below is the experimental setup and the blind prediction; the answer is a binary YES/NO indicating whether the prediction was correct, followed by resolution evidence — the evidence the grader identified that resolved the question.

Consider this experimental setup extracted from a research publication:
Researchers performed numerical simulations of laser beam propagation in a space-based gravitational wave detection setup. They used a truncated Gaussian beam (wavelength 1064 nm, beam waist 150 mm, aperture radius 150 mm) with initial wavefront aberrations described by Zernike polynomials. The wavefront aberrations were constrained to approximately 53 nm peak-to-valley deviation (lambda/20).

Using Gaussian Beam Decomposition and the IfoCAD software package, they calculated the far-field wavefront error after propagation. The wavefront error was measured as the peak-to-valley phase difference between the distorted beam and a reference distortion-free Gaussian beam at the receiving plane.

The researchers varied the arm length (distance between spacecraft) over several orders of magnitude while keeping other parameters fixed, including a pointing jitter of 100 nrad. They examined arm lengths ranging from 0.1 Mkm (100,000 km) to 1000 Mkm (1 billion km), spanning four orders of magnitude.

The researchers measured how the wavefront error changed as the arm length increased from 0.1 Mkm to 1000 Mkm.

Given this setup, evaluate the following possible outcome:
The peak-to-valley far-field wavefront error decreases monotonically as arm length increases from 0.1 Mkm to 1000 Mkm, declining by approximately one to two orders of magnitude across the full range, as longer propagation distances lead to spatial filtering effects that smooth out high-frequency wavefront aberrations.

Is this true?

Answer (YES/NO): NO